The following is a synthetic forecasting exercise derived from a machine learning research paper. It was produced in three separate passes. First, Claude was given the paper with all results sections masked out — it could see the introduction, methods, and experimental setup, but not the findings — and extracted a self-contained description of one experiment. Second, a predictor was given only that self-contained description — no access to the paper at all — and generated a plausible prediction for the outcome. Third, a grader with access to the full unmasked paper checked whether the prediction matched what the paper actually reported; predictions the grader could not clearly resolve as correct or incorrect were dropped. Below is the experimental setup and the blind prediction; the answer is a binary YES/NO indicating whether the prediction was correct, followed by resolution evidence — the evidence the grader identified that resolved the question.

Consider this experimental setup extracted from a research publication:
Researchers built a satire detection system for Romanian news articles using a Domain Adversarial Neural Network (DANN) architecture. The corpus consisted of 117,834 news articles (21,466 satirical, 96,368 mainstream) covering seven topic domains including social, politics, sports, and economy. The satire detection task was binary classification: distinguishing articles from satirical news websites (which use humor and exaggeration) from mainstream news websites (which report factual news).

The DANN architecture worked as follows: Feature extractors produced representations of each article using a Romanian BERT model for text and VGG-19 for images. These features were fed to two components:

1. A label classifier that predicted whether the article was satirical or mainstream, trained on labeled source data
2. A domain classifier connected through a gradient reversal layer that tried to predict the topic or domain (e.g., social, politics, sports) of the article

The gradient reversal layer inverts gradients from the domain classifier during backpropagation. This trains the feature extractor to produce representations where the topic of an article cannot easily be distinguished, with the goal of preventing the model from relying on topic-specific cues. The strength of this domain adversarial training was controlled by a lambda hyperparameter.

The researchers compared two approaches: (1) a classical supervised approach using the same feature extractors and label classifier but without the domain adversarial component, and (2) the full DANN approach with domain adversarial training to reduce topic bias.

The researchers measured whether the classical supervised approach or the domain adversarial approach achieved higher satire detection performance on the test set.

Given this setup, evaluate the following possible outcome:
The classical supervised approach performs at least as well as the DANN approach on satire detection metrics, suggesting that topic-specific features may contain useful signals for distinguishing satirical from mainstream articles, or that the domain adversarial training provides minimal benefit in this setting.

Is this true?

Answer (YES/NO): YES